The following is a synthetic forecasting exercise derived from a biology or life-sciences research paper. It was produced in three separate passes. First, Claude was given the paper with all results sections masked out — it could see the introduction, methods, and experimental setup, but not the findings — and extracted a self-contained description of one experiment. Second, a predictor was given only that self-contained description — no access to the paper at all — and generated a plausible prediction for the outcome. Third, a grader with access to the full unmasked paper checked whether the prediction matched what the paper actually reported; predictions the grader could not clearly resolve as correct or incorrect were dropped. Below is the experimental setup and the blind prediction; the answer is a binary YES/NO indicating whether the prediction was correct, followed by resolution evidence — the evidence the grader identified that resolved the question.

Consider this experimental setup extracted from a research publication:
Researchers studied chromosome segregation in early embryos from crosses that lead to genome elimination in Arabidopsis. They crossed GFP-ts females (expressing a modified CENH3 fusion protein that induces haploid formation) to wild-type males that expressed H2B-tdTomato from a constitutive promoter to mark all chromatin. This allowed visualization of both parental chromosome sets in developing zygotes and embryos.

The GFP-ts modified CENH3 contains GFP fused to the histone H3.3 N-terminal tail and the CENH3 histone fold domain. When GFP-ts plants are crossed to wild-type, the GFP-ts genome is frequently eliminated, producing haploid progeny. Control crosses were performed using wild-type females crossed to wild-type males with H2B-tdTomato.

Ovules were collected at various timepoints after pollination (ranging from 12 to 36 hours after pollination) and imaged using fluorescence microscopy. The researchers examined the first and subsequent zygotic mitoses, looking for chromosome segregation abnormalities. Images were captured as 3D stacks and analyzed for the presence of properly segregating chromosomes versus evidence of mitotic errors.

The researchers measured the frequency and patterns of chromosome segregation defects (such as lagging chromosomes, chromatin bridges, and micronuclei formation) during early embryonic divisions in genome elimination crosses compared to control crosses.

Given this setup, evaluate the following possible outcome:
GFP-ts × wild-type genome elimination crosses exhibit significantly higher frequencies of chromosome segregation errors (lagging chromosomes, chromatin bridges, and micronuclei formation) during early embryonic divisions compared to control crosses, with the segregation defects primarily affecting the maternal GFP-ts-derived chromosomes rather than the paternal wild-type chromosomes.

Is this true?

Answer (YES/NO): YES